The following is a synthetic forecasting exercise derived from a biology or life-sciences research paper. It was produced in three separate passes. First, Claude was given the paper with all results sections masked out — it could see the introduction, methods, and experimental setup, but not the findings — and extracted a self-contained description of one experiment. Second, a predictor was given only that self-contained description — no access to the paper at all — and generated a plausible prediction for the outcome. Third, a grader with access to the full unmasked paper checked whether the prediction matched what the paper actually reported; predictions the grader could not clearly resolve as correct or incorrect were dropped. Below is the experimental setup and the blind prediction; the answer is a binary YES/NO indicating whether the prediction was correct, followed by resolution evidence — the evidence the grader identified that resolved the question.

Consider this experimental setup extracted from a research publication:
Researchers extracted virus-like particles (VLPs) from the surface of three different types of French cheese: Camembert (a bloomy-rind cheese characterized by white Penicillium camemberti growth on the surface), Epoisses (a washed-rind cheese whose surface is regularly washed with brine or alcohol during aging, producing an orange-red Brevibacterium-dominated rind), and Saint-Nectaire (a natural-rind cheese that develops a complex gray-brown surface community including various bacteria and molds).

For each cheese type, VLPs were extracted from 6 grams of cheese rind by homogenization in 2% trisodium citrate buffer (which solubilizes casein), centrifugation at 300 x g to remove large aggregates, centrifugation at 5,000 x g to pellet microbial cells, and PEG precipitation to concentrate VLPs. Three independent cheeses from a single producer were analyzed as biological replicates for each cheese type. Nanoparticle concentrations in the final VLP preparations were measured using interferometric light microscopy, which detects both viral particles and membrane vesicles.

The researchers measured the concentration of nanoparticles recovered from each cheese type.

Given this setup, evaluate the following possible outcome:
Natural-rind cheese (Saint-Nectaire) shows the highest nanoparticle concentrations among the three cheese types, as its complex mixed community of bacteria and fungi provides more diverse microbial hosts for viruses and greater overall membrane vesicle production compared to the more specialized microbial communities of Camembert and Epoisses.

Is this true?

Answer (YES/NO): NO